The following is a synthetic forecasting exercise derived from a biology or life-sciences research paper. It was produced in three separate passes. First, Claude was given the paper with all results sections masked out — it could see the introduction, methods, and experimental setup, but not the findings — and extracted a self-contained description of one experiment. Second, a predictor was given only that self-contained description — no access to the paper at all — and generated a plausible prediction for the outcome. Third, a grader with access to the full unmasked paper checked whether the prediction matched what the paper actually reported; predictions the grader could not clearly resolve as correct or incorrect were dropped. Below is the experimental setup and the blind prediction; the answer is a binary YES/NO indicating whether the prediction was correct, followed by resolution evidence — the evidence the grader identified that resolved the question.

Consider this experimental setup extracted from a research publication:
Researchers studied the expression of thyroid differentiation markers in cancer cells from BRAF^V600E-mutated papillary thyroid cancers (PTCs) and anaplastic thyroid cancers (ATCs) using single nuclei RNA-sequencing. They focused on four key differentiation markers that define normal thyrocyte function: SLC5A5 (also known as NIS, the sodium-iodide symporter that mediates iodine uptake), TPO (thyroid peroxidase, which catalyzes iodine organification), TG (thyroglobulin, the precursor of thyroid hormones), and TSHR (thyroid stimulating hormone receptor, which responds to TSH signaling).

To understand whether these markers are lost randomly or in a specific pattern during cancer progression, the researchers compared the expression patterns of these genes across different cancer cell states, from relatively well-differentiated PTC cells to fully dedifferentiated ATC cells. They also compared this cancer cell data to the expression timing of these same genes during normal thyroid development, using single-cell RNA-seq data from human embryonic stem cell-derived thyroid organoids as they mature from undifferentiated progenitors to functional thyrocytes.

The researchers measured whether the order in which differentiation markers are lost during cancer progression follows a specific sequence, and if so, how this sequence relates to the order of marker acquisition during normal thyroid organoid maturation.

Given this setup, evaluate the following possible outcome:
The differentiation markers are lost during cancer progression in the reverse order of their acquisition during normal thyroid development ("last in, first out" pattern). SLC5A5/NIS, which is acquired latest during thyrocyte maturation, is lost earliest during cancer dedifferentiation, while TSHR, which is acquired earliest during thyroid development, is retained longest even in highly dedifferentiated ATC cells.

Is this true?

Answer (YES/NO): YES